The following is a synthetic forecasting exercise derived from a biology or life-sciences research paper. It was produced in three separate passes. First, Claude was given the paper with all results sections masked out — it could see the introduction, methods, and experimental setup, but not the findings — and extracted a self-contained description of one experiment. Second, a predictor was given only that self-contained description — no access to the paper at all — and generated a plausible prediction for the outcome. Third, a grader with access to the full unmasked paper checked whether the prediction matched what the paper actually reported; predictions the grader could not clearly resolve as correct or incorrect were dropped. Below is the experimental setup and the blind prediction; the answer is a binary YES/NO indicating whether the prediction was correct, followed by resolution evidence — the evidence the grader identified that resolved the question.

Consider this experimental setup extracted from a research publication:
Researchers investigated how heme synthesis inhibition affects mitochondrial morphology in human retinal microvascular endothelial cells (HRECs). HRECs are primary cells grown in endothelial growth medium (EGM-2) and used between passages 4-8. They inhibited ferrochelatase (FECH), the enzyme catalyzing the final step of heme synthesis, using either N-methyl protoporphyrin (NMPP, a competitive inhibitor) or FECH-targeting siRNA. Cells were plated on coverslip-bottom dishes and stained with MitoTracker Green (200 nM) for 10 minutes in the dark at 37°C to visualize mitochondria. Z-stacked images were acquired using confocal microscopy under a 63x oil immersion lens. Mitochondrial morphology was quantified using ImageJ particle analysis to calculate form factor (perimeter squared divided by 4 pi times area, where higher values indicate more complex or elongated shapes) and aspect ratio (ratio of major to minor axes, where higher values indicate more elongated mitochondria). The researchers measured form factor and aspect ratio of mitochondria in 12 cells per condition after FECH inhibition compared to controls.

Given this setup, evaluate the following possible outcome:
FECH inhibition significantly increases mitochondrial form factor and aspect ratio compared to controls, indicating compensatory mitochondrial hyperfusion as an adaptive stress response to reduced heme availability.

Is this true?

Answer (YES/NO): NO